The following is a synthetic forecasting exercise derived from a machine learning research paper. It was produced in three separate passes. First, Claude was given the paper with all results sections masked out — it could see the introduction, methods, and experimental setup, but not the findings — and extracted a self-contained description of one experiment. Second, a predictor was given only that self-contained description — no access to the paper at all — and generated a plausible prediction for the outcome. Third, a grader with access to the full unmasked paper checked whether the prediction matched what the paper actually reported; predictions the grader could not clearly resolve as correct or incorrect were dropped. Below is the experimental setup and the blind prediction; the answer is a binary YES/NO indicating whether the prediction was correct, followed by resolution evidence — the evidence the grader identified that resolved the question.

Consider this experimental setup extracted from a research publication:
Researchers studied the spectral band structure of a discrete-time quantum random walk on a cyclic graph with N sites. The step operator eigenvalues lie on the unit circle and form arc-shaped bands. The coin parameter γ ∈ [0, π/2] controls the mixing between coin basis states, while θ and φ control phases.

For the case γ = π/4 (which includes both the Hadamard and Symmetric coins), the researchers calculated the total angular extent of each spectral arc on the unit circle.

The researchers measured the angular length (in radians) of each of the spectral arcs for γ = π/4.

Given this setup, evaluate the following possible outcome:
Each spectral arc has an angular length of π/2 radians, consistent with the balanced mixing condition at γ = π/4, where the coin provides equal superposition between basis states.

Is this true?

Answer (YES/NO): YES